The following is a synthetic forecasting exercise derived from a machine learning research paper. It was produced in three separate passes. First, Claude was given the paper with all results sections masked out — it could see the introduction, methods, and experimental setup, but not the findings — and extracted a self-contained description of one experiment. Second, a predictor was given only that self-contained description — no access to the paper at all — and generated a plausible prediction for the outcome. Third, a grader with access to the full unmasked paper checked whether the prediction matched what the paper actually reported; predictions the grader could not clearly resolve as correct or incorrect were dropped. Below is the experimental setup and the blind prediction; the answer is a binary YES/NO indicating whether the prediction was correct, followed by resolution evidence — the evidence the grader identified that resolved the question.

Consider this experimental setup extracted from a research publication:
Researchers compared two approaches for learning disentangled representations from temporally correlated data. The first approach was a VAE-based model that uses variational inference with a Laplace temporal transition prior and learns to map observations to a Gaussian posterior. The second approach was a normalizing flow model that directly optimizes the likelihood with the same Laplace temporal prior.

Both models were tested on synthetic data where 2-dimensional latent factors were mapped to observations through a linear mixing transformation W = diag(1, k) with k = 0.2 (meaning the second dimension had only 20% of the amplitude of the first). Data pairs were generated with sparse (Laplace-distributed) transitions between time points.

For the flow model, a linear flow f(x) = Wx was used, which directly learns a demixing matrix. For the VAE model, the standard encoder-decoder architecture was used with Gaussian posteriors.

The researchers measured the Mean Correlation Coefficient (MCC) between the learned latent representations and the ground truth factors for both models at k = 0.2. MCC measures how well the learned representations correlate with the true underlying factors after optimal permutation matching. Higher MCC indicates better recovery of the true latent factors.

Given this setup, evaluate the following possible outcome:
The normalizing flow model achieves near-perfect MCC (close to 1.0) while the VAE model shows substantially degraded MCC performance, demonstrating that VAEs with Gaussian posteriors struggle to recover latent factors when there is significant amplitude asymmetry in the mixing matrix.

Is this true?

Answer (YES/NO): YES